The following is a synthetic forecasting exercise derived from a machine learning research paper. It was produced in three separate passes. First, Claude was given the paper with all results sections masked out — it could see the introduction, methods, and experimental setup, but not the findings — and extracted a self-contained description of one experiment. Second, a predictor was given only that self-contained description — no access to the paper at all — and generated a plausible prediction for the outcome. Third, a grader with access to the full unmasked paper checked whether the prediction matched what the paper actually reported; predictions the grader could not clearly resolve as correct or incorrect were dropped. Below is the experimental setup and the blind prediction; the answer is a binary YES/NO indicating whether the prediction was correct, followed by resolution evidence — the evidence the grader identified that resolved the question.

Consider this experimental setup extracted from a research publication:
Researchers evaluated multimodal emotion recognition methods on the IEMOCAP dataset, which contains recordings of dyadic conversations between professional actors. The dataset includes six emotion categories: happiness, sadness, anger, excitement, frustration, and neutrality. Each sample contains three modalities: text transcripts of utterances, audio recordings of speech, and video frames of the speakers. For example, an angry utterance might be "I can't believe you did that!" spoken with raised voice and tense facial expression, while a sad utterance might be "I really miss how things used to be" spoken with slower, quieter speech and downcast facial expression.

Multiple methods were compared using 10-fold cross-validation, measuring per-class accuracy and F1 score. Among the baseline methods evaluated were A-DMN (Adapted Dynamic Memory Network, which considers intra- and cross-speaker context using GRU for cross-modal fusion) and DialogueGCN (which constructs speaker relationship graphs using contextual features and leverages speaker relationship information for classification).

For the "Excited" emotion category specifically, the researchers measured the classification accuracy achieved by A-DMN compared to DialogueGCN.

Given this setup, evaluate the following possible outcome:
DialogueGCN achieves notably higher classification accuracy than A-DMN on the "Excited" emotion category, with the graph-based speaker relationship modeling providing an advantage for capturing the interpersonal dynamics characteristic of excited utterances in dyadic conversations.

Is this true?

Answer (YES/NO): NO